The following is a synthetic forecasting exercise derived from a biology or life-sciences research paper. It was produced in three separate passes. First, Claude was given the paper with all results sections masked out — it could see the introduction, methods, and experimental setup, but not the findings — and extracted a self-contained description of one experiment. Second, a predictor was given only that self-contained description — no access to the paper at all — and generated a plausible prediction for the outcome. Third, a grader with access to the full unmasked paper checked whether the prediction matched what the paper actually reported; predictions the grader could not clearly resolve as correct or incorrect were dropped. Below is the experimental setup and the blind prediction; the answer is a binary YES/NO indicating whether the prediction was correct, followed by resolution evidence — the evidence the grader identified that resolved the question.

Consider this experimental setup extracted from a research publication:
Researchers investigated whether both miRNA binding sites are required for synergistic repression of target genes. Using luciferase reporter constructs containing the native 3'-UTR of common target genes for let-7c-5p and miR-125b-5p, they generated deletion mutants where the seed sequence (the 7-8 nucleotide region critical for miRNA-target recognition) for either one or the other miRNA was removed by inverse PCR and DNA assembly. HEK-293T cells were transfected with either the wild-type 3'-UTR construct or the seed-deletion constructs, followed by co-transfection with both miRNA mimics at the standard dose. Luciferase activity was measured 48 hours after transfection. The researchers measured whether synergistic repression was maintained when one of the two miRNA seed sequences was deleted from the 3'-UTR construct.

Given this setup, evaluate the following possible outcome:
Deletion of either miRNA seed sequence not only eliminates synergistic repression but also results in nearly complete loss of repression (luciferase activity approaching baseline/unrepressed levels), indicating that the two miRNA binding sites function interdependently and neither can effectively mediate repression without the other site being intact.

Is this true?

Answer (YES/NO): NO